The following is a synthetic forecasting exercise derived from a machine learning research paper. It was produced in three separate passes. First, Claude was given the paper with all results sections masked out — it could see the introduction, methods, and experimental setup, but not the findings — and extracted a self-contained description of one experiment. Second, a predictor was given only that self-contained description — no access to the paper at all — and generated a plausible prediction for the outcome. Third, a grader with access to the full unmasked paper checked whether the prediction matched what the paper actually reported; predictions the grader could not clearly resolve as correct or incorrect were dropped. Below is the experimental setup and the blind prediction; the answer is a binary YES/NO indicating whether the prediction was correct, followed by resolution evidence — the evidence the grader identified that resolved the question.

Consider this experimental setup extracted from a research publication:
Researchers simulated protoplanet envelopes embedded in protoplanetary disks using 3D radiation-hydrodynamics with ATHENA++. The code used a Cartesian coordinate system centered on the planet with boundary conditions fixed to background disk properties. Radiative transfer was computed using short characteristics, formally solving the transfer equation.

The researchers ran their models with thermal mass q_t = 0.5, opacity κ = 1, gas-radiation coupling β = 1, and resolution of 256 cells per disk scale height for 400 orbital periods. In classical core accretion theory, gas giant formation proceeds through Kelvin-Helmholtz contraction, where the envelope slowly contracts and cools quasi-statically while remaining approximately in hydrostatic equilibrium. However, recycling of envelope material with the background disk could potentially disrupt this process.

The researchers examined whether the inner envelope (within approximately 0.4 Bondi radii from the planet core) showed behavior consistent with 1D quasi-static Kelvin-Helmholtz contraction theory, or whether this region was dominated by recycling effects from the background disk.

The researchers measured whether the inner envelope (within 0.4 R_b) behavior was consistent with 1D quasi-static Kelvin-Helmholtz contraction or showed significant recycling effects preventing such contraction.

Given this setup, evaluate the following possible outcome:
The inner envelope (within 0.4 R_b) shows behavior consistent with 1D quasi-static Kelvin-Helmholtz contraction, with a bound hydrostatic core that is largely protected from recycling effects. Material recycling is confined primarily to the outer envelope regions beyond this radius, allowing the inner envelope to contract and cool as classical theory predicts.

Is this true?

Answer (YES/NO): YES